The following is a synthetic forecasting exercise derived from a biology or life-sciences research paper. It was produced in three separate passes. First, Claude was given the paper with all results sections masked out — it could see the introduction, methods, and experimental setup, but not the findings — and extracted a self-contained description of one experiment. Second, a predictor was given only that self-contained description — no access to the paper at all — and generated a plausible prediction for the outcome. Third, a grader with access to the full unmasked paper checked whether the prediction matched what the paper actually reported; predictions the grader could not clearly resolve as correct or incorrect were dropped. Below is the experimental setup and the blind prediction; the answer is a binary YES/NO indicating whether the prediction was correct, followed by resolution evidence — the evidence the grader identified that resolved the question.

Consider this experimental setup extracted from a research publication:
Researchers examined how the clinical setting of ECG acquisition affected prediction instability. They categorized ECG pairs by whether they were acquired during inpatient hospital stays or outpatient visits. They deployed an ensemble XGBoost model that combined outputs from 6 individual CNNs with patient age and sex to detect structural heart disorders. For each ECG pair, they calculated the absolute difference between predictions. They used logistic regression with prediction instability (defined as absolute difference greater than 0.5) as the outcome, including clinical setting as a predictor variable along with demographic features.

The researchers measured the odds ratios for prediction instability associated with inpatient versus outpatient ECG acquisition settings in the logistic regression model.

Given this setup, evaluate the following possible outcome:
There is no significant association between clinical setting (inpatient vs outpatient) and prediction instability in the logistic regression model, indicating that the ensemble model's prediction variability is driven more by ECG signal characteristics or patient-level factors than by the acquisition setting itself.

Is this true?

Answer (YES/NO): NO